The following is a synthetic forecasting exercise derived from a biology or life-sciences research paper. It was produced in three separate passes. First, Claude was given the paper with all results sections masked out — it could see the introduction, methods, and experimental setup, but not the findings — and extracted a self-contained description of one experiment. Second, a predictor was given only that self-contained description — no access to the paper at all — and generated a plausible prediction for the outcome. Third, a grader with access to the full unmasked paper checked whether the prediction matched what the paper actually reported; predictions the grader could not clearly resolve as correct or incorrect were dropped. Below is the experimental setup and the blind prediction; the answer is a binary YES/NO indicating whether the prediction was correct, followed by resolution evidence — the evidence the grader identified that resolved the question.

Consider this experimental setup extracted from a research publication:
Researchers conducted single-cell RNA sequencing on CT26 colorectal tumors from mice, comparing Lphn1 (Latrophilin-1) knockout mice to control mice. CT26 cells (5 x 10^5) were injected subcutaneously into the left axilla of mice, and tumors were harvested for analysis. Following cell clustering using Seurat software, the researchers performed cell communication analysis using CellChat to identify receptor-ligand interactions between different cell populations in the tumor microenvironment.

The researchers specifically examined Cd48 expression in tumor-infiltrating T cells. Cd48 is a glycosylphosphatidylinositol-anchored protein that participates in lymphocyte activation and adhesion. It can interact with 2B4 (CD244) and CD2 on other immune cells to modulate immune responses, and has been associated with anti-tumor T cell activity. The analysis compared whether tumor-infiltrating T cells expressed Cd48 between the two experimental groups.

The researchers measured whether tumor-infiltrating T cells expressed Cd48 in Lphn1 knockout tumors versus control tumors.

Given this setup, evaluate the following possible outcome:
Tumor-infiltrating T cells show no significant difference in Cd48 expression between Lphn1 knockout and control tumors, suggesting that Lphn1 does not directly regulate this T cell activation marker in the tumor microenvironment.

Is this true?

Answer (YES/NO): NO